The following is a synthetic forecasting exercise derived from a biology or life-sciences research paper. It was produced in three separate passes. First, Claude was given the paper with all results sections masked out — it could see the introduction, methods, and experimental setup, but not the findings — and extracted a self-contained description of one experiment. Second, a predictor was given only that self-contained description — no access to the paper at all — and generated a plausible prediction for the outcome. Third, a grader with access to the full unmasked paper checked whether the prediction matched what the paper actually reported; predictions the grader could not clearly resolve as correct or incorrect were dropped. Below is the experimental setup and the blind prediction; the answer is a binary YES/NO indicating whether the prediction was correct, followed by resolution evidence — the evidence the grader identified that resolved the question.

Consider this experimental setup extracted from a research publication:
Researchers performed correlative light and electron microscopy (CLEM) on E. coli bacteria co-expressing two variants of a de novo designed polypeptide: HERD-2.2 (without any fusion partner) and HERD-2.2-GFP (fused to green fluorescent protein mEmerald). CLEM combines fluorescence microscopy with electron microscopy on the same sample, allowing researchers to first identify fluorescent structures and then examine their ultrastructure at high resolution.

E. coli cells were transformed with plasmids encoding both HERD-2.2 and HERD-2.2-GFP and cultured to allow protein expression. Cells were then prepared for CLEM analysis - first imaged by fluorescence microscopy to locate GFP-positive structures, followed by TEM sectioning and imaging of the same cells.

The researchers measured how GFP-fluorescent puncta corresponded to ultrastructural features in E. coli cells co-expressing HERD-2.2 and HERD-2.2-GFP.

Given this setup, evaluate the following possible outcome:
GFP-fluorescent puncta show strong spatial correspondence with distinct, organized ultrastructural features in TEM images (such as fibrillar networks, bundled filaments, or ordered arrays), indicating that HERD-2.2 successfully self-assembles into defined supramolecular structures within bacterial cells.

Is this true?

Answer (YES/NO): YES